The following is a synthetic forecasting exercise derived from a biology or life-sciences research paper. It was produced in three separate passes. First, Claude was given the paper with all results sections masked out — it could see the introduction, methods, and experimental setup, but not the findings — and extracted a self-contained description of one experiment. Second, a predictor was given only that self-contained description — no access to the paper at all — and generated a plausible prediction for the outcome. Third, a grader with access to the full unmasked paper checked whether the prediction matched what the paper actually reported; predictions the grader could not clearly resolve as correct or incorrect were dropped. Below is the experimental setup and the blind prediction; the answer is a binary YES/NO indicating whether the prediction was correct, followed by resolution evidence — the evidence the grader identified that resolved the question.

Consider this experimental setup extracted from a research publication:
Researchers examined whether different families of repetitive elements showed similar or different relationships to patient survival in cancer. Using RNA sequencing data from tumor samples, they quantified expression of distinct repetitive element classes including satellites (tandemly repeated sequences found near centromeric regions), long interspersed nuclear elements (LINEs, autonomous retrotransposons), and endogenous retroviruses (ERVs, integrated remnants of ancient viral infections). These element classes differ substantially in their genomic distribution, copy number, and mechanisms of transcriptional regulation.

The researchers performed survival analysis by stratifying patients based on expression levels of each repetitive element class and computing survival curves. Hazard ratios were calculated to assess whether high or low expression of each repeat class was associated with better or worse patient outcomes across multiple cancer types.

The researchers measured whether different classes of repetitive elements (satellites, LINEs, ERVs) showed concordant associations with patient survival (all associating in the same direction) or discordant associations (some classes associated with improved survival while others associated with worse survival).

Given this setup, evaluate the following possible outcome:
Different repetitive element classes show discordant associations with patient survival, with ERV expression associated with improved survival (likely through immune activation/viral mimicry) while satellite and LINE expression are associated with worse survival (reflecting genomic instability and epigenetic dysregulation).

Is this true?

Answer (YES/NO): YES